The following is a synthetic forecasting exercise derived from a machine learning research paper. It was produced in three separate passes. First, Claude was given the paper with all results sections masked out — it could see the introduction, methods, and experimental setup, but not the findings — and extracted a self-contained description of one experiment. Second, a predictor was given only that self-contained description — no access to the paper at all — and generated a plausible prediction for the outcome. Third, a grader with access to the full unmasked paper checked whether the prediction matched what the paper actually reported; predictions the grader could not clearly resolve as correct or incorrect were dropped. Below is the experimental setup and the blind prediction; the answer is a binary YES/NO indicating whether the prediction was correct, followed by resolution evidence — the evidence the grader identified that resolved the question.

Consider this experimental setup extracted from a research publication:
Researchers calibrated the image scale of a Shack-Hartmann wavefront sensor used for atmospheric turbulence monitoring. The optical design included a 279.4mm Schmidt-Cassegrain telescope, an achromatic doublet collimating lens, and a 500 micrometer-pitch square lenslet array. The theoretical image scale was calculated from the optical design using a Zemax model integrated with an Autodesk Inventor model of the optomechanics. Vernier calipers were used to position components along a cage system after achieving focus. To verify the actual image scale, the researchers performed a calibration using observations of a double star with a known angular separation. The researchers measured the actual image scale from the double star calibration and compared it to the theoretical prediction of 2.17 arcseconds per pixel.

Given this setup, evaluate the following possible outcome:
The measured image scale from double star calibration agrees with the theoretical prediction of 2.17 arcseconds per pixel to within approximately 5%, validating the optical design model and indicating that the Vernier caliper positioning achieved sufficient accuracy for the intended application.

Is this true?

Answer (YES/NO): NO